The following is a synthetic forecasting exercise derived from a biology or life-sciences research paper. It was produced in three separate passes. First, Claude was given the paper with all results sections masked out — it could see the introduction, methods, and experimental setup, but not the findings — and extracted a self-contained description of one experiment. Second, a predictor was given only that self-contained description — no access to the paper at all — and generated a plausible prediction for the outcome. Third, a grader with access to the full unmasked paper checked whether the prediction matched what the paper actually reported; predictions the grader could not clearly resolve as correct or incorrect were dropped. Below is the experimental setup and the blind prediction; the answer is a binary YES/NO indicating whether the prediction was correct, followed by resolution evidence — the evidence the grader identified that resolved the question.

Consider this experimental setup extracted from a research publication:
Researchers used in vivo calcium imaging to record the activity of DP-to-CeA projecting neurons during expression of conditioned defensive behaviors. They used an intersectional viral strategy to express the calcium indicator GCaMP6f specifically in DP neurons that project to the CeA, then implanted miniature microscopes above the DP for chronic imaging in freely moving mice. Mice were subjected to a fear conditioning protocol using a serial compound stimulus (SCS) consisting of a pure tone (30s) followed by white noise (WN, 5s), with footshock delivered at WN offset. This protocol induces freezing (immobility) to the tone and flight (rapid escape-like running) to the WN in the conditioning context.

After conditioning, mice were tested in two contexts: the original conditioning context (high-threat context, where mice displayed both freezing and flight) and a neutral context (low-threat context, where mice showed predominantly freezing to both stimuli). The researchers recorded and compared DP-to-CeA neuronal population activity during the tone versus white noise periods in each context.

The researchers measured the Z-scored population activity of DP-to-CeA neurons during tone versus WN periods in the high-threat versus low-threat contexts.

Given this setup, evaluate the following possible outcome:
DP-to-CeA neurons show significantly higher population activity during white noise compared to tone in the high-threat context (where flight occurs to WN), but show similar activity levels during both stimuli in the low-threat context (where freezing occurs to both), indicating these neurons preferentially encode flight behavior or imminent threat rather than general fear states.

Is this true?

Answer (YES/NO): YES